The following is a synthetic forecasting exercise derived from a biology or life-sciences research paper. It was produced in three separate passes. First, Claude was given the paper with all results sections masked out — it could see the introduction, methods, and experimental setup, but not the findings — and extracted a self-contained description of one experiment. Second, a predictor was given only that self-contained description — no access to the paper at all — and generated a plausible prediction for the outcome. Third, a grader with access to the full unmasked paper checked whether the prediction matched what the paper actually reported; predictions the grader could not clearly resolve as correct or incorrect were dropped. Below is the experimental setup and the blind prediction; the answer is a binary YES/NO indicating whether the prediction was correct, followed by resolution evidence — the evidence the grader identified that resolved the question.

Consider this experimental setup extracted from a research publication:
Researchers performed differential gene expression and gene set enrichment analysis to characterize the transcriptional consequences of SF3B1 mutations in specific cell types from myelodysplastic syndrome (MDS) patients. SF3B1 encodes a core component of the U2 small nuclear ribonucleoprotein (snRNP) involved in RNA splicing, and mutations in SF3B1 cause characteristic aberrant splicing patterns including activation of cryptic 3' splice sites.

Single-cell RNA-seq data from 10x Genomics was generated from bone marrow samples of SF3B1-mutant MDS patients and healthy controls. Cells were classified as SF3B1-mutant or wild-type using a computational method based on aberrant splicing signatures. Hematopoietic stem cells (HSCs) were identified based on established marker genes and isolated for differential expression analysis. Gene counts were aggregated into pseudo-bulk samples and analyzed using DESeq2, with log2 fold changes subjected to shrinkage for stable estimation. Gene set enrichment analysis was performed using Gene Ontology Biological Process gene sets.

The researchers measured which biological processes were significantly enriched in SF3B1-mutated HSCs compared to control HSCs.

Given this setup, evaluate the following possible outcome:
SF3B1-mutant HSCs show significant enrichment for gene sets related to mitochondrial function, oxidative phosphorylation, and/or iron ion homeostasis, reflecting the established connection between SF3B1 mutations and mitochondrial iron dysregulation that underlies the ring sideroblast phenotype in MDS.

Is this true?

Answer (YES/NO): NO